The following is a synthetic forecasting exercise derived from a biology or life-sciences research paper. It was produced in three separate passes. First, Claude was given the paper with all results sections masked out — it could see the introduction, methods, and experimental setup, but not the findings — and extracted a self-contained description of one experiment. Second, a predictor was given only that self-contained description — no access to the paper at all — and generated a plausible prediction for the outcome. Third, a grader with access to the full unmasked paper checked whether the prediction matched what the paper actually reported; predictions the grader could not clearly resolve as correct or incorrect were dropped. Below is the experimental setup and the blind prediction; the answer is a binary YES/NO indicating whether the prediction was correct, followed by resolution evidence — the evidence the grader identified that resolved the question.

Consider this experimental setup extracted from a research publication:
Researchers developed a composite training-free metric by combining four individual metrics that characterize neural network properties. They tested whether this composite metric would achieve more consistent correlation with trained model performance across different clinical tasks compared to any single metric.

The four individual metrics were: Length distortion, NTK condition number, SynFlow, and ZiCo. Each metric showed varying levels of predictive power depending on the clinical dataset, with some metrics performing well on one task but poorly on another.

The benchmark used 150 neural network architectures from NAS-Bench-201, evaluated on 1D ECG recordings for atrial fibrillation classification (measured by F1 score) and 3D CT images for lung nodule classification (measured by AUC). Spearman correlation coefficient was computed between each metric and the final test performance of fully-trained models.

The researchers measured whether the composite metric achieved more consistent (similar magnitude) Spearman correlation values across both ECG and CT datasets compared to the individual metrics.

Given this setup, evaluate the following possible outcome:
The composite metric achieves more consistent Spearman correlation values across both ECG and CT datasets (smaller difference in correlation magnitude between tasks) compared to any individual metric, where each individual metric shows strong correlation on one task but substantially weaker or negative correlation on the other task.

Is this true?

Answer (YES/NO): YES